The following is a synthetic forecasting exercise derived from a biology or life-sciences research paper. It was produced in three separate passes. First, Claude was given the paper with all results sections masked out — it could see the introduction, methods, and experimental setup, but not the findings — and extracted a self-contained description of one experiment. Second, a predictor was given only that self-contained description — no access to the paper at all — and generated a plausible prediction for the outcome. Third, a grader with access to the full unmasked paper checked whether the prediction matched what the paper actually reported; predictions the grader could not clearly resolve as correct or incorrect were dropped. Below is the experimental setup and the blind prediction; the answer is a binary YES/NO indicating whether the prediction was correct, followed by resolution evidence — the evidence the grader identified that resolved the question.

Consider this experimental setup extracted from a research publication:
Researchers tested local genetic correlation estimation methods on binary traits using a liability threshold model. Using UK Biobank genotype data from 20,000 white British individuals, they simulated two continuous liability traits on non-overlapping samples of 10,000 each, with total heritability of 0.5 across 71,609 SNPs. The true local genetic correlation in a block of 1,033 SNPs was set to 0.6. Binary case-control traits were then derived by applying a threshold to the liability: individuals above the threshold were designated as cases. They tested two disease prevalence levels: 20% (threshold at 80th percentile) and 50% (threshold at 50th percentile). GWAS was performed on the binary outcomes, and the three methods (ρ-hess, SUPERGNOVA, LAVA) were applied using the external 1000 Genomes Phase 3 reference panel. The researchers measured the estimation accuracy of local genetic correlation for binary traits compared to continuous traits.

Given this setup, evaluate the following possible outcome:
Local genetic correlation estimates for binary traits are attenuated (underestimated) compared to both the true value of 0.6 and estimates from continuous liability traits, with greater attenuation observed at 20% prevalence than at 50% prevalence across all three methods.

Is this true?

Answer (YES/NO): NO